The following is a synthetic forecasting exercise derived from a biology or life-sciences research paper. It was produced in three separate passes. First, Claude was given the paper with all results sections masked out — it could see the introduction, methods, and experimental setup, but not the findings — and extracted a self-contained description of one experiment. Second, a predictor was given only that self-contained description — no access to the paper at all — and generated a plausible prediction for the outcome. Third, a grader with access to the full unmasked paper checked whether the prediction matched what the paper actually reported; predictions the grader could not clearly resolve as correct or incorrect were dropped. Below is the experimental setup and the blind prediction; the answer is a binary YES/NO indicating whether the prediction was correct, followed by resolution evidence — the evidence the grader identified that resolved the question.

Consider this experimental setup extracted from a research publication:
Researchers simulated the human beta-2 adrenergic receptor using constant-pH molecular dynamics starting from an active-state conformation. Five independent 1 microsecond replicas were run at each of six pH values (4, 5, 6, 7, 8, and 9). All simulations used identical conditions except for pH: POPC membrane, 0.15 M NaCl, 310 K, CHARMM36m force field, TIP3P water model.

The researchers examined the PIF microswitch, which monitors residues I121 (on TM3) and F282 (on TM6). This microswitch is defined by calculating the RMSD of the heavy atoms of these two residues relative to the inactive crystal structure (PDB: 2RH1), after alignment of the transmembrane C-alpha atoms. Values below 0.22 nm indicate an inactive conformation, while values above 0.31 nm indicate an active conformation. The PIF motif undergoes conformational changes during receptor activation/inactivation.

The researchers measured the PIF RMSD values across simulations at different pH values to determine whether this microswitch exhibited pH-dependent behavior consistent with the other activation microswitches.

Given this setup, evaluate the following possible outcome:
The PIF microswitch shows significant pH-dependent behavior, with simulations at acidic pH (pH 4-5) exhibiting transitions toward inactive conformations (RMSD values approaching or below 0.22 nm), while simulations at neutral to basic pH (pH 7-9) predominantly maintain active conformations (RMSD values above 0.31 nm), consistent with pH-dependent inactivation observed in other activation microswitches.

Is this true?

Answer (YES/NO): NO